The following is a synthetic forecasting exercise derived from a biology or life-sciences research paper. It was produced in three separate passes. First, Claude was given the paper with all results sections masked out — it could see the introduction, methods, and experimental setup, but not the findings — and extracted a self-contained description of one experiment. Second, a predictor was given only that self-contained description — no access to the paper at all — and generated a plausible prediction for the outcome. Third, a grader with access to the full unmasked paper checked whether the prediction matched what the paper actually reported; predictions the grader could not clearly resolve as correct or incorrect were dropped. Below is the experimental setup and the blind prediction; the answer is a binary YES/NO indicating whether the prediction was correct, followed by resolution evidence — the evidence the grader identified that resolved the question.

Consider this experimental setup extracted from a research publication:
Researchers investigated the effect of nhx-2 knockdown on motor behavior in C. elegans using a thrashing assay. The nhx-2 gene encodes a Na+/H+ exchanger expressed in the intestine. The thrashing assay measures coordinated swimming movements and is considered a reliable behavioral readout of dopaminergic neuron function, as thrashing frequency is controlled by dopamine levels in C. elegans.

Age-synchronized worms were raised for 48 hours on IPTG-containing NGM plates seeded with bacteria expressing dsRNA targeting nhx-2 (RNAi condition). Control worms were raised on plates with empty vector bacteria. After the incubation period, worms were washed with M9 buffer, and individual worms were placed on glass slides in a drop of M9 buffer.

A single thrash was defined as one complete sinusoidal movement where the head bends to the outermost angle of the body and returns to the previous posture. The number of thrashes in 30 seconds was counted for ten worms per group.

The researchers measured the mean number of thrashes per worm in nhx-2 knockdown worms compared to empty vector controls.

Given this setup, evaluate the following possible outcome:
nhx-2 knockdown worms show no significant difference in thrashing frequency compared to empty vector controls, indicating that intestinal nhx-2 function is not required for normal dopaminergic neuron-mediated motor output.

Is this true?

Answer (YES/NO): NO